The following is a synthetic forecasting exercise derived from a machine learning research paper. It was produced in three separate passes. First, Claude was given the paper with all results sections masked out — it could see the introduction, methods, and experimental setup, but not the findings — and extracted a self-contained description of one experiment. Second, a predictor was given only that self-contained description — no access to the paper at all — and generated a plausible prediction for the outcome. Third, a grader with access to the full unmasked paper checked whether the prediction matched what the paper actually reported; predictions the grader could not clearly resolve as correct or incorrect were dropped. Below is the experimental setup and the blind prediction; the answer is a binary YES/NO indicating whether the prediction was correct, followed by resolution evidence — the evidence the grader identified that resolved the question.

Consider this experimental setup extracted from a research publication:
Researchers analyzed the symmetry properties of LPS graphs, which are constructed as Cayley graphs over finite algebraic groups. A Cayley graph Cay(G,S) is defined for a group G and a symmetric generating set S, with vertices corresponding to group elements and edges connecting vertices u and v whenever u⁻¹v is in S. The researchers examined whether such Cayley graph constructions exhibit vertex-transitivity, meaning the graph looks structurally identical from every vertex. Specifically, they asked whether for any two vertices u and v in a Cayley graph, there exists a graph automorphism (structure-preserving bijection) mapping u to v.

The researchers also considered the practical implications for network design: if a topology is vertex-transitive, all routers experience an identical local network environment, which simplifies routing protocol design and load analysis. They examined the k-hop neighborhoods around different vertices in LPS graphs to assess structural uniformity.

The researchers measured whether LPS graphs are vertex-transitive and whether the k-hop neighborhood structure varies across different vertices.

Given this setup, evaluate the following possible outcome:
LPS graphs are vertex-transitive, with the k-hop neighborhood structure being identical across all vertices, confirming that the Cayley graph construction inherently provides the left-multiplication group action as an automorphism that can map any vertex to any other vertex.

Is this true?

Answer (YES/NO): YES